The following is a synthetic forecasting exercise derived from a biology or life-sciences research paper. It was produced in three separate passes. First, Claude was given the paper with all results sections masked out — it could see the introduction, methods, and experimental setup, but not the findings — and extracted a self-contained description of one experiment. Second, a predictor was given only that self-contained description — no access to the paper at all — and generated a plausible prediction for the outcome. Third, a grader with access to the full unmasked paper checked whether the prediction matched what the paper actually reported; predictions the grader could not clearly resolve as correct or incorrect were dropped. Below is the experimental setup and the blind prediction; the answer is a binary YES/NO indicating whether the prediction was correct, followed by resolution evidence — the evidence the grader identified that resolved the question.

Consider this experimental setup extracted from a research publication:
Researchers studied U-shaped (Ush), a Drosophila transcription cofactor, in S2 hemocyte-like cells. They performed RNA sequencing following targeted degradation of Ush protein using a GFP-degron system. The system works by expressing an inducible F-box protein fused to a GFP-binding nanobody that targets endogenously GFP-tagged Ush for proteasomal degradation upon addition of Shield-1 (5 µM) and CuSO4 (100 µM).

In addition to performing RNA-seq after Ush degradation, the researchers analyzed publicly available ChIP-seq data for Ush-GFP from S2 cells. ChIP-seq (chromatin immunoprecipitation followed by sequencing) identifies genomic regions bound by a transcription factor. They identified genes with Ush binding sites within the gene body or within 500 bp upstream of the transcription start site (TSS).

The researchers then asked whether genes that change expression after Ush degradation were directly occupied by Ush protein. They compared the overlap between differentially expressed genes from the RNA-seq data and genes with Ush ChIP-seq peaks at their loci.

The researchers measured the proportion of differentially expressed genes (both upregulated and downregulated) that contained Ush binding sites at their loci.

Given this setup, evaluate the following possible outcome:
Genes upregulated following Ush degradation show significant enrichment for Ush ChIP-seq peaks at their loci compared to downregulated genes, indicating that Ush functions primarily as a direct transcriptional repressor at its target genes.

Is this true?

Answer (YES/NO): NO